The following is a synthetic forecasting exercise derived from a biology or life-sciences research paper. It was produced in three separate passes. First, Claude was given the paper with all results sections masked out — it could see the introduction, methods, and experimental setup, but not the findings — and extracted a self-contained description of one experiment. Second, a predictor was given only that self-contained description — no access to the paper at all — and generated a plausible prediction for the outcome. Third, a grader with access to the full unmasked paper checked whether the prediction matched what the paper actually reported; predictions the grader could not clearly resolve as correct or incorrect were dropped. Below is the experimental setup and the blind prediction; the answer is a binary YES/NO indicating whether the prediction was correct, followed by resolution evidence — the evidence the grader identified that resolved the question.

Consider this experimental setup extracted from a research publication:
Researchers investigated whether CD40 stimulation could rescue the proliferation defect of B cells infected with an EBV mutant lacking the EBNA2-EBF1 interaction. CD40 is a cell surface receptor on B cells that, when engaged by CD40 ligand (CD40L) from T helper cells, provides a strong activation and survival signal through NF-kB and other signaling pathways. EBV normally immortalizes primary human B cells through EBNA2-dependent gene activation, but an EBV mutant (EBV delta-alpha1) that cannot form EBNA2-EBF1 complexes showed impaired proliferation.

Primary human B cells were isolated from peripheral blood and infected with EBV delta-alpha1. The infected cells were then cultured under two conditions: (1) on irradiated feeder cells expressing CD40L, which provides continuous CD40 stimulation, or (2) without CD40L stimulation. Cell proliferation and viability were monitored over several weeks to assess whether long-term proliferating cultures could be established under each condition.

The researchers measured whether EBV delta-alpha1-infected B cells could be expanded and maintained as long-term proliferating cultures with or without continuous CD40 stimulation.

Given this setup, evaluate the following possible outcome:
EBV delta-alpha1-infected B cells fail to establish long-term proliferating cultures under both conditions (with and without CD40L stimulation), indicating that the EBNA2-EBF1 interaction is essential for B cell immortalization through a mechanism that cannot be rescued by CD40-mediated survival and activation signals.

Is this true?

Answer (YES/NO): NO